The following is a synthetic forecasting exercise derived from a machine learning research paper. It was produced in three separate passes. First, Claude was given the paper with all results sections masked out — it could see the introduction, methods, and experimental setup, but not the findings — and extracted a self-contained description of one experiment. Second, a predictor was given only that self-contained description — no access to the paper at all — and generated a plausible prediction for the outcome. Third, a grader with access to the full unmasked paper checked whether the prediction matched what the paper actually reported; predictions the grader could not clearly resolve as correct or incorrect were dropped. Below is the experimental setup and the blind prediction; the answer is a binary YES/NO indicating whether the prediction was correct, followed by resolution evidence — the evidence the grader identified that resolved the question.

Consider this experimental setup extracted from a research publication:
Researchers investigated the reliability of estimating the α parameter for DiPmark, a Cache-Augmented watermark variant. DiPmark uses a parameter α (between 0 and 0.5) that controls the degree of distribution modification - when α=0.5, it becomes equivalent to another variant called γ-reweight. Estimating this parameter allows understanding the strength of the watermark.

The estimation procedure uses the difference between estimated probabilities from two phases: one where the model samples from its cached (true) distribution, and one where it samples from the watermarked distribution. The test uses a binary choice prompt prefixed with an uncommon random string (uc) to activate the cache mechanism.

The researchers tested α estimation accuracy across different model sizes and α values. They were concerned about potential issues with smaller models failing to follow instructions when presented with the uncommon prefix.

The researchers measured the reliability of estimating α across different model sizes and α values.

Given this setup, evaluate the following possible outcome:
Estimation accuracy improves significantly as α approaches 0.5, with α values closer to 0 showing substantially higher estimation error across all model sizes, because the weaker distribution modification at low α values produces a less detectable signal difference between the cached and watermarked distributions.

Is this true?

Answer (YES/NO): NO